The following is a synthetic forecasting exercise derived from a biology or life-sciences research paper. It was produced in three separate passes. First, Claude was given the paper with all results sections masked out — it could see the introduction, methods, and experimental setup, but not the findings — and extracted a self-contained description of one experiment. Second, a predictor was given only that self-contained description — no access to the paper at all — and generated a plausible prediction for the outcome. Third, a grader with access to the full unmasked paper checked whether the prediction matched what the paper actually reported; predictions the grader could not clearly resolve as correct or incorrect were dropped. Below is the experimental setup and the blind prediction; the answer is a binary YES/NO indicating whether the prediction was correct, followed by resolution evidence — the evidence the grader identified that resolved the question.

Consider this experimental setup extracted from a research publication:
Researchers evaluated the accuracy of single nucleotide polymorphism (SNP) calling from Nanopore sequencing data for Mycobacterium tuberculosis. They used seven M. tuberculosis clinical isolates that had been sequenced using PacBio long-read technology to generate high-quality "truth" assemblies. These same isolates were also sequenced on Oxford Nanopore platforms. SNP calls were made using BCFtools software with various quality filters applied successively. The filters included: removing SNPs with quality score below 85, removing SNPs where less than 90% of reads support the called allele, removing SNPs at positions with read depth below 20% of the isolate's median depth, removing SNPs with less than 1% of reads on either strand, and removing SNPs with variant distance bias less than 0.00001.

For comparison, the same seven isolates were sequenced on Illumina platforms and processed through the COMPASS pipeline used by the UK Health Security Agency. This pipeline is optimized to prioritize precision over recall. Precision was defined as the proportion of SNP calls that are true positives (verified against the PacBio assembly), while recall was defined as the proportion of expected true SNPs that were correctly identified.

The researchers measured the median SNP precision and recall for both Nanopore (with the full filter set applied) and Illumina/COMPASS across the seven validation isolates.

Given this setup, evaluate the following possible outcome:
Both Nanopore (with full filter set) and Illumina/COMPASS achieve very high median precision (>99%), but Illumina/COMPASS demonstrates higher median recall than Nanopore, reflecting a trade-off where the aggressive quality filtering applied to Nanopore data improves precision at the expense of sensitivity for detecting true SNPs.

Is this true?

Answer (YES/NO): YES